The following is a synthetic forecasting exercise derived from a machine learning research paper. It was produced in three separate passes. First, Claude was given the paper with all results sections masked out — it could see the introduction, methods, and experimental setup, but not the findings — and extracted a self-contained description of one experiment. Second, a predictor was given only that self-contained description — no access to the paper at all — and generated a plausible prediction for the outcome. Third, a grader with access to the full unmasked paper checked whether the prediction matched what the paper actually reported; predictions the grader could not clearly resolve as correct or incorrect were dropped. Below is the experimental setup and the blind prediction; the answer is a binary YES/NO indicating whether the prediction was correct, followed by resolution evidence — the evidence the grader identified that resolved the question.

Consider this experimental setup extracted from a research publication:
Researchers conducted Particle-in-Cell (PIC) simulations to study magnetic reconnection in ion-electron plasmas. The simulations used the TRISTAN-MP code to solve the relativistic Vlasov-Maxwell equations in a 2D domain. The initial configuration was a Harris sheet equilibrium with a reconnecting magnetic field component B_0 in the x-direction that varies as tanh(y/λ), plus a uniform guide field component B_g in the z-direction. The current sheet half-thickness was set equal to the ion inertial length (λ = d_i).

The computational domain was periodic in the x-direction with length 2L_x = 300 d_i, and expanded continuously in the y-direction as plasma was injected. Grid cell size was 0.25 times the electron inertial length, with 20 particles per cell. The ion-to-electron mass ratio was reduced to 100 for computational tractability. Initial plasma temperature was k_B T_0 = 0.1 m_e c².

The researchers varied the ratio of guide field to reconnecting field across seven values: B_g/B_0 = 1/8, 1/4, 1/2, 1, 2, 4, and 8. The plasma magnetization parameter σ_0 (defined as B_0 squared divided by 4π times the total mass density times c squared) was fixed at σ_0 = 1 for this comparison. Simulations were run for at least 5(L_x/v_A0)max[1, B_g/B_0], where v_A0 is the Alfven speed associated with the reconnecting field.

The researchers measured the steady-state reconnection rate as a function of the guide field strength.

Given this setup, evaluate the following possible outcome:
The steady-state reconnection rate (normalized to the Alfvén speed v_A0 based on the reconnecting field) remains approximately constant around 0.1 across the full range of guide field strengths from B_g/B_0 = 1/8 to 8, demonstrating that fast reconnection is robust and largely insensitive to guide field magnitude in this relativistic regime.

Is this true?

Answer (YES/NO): NO